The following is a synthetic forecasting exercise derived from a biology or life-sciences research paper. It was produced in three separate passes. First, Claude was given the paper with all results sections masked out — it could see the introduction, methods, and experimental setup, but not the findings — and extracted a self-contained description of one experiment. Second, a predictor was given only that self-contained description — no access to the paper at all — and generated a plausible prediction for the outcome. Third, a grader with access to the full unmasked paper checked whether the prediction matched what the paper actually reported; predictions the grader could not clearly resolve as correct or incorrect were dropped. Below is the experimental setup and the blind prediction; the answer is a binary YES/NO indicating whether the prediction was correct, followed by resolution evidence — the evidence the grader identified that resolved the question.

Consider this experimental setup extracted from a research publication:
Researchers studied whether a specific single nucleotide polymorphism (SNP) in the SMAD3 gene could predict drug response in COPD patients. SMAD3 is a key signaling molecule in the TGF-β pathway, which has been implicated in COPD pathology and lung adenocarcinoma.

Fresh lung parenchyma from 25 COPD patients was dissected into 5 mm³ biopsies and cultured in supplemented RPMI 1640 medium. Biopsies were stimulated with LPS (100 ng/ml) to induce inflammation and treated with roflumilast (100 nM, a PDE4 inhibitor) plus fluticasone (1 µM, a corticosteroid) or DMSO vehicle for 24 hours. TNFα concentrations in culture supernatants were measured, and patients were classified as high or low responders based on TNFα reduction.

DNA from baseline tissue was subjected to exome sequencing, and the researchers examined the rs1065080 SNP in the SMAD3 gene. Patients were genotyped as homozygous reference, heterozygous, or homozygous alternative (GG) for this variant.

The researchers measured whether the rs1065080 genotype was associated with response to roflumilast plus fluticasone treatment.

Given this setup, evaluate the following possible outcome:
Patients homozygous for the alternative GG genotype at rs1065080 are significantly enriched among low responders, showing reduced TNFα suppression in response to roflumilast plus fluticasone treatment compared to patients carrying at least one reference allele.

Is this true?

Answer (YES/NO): NO